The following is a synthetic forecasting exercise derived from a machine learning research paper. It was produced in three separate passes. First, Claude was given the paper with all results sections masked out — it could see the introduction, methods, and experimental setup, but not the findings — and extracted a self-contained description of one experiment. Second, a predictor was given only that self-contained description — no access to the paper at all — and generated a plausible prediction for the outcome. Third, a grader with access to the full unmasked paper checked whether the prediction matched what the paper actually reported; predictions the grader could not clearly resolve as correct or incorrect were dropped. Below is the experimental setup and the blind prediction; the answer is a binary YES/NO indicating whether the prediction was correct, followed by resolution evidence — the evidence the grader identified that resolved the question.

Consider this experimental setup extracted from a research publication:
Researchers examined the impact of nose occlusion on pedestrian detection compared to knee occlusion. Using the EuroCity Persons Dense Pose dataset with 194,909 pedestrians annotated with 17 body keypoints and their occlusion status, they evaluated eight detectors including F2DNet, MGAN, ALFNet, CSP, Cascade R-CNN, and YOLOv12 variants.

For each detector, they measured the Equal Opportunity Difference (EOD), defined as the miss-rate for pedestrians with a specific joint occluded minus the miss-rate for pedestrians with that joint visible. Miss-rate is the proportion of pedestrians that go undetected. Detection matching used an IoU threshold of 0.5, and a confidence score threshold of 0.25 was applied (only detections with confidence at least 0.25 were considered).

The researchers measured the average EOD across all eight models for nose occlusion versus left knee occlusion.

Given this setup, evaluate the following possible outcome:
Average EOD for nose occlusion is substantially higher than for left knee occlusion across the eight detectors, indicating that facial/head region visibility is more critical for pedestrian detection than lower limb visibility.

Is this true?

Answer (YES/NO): NO